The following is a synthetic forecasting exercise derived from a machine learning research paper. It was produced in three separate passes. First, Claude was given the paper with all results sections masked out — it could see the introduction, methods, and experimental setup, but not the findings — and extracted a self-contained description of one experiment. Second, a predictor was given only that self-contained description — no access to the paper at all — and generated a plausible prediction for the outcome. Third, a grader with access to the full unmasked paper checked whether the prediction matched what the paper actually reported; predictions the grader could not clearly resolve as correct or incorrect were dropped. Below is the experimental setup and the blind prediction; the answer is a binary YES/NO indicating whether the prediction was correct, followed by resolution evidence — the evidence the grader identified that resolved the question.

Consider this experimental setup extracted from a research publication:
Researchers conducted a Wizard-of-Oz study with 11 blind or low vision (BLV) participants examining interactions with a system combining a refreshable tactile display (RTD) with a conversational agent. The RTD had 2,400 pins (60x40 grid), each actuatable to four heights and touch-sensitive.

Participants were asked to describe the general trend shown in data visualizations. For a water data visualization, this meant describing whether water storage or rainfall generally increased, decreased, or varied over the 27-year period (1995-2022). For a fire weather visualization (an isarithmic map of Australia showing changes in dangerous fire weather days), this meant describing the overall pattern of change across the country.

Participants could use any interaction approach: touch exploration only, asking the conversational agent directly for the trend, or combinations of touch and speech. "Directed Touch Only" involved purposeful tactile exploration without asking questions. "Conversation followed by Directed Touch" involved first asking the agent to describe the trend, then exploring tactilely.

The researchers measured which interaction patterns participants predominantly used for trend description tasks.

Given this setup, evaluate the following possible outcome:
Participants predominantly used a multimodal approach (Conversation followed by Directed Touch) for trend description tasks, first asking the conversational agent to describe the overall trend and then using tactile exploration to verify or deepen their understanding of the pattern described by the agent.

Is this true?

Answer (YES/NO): NO